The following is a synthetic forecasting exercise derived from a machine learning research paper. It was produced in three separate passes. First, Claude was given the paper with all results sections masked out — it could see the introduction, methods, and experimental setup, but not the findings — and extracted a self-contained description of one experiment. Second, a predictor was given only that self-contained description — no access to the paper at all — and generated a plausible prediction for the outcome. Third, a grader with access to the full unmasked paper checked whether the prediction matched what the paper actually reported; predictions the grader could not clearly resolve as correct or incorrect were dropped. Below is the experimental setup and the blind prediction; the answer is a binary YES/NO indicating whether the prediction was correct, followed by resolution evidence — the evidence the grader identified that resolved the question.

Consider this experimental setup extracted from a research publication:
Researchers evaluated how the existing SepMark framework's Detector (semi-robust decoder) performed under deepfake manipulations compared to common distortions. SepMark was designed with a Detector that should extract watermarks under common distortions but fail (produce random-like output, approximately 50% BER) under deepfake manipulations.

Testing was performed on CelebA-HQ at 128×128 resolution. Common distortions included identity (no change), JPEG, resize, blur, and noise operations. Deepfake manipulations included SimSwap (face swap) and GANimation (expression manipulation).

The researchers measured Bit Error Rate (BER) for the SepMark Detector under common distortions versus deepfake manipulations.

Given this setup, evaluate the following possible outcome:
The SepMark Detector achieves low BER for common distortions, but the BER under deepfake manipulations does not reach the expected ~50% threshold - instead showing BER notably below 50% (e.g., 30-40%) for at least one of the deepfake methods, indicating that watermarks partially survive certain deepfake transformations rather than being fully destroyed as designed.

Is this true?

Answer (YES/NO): YES